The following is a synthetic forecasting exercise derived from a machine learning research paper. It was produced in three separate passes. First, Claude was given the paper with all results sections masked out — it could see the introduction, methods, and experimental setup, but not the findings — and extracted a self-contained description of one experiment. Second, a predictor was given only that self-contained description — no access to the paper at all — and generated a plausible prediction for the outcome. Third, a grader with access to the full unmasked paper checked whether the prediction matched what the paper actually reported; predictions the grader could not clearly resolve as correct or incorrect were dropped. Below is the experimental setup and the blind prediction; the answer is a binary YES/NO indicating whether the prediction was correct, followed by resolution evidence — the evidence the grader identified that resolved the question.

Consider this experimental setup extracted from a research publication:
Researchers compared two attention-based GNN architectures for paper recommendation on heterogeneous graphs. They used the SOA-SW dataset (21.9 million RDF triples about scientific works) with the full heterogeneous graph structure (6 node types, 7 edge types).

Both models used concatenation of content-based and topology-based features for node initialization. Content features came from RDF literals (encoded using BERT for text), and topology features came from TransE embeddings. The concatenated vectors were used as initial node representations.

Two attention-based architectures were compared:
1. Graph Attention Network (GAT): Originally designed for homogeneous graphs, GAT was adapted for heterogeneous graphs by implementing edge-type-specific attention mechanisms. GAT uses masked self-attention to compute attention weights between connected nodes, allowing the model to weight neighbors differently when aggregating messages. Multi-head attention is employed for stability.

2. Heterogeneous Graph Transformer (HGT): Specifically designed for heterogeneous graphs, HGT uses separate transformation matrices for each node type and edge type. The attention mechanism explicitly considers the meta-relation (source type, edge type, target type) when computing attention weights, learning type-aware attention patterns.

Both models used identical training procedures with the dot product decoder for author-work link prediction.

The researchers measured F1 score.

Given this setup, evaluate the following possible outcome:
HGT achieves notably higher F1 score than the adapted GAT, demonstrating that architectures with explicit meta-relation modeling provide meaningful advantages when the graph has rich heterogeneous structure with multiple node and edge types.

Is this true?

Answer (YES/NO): NO